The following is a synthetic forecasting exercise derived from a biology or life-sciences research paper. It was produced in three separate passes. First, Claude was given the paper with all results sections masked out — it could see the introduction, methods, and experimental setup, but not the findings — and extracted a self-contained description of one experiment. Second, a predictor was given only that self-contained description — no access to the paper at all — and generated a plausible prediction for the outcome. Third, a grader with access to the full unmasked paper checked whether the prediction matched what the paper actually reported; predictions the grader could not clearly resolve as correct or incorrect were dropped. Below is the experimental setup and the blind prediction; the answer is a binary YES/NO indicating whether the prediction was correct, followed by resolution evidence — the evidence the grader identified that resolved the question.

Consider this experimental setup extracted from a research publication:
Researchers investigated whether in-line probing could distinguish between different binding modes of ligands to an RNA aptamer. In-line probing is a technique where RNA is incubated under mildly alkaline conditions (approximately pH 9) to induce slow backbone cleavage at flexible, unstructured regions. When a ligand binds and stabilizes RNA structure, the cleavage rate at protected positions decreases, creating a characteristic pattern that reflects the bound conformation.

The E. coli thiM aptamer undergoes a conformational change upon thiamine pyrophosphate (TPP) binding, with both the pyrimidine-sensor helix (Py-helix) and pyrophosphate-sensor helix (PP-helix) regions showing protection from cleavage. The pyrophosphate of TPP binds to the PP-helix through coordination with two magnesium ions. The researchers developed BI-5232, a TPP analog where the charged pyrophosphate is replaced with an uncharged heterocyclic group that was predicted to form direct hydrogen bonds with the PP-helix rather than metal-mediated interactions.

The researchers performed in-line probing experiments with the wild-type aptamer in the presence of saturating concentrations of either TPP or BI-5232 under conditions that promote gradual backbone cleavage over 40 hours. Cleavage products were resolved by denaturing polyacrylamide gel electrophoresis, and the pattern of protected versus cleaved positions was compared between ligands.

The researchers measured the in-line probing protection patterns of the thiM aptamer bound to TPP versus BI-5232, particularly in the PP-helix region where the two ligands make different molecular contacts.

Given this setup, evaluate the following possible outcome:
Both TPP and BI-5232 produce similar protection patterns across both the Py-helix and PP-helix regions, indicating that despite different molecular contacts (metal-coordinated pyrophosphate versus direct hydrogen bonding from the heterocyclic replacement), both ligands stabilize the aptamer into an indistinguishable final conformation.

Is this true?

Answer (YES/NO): NO